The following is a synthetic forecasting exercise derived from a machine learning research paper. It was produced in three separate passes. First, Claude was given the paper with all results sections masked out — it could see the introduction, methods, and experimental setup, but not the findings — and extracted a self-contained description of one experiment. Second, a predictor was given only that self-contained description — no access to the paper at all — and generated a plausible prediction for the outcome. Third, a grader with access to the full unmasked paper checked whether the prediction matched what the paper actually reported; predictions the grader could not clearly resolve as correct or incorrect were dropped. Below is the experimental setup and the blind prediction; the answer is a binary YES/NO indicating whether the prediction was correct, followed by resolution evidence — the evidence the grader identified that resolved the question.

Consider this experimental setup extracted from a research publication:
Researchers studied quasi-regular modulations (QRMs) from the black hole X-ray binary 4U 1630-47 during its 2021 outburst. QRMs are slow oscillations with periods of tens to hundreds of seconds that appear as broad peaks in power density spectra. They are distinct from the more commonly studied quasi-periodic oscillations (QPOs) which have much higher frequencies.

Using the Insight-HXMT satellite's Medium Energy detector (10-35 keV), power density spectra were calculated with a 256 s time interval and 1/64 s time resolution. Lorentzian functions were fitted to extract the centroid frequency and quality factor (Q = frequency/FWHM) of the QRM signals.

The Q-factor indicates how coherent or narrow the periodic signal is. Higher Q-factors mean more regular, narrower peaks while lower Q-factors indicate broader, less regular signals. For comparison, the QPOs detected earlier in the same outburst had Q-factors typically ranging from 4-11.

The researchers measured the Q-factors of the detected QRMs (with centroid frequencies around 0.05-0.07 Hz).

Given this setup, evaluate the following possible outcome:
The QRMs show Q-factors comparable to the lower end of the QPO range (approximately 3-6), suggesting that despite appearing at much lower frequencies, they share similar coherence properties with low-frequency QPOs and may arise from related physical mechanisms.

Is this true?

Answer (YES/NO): NO